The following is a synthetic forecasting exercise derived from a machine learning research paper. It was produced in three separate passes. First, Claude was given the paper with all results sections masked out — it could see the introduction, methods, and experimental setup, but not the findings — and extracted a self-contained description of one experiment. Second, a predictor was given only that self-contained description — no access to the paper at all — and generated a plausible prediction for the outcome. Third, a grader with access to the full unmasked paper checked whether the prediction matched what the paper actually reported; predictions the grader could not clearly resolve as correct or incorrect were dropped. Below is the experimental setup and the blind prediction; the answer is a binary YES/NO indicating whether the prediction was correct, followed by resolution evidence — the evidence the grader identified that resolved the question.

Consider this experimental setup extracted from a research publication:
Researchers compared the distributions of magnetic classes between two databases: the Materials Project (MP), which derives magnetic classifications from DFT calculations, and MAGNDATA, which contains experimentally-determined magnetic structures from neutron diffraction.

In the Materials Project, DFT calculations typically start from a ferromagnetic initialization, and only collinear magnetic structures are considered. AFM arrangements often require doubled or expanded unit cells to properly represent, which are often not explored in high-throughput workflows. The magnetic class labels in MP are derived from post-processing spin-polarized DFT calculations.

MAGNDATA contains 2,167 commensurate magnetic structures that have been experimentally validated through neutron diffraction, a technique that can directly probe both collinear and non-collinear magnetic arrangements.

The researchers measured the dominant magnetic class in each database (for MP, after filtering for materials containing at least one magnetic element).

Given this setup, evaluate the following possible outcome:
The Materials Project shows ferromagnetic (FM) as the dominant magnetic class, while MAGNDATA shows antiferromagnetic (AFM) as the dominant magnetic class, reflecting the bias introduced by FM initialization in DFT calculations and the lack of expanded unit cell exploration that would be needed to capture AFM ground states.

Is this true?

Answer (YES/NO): YES